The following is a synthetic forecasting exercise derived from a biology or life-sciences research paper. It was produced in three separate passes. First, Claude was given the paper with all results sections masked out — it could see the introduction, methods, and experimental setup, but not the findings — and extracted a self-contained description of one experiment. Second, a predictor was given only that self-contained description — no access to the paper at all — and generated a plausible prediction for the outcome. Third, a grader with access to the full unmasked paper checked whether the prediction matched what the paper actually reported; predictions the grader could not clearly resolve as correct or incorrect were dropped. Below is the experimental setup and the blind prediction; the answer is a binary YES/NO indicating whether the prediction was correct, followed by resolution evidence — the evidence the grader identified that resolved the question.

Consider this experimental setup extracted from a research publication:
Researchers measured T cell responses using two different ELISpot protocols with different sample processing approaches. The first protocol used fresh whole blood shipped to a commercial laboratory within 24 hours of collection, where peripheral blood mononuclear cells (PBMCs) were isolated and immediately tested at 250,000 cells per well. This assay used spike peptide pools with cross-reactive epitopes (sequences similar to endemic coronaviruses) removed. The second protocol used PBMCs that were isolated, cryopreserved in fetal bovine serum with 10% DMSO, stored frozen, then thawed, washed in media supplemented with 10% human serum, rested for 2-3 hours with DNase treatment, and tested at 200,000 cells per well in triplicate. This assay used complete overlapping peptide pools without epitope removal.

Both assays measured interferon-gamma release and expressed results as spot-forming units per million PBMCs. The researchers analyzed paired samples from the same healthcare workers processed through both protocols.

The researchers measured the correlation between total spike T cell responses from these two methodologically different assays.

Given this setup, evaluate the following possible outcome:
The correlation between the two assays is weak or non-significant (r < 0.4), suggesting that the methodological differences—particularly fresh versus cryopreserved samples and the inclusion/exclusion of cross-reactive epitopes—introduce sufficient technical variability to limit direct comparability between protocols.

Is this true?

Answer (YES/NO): NO